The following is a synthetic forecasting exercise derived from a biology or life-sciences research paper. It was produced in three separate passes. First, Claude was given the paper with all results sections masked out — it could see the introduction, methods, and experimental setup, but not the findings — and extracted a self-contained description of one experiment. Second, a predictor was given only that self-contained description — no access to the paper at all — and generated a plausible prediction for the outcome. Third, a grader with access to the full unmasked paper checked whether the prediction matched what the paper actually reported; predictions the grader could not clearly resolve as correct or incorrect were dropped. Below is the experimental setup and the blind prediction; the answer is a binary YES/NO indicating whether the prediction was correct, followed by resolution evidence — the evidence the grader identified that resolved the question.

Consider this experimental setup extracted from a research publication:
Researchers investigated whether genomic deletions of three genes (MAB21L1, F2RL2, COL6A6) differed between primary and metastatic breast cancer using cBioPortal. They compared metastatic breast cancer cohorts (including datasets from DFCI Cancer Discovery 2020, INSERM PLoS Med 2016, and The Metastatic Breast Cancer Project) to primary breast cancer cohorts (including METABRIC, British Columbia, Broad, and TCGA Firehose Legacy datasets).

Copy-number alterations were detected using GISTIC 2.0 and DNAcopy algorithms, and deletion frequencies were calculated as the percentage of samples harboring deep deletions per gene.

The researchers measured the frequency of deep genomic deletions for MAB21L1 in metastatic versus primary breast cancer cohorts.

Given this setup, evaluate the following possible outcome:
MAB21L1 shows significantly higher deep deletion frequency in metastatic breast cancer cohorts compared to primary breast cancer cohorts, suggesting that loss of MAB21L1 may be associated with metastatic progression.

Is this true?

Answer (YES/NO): YES